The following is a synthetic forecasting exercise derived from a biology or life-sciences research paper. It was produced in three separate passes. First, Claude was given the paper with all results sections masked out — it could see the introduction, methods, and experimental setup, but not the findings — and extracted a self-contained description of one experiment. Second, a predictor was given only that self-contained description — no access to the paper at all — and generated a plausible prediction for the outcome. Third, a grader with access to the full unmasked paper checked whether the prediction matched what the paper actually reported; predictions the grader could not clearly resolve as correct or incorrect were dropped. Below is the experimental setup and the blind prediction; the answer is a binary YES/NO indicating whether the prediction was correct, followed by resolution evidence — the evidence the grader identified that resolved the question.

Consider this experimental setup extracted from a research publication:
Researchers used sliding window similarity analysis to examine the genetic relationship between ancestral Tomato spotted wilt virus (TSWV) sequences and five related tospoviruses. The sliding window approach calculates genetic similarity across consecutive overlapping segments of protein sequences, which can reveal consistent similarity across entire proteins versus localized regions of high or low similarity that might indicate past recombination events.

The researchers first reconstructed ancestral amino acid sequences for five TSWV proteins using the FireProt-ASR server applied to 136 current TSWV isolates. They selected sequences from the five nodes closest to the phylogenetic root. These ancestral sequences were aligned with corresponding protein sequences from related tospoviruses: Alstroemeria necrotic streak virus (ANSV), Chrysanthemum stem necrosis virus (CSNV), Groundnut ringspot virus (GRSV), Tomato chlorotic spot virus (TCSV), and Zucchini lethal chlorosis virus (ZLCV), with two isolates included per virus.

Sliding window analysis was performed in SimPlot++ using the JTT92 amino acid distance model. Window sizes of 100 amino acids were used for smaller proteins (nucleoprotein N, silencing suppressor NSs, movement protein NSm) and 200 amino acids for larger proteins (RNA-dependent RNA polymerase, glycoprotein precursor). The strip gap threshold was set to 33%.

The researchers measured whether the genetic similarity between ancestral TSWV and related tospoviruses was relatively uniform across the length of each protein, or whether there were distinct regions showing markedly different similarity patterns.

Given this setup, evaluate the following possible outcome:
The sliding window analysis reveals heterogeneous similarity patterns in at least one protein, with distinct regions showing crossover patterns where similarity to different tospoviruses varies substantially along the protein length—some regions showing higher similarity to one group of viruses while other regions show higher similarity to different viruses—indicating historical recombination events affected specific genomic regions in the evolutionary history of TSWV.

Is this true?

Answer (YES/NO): YES